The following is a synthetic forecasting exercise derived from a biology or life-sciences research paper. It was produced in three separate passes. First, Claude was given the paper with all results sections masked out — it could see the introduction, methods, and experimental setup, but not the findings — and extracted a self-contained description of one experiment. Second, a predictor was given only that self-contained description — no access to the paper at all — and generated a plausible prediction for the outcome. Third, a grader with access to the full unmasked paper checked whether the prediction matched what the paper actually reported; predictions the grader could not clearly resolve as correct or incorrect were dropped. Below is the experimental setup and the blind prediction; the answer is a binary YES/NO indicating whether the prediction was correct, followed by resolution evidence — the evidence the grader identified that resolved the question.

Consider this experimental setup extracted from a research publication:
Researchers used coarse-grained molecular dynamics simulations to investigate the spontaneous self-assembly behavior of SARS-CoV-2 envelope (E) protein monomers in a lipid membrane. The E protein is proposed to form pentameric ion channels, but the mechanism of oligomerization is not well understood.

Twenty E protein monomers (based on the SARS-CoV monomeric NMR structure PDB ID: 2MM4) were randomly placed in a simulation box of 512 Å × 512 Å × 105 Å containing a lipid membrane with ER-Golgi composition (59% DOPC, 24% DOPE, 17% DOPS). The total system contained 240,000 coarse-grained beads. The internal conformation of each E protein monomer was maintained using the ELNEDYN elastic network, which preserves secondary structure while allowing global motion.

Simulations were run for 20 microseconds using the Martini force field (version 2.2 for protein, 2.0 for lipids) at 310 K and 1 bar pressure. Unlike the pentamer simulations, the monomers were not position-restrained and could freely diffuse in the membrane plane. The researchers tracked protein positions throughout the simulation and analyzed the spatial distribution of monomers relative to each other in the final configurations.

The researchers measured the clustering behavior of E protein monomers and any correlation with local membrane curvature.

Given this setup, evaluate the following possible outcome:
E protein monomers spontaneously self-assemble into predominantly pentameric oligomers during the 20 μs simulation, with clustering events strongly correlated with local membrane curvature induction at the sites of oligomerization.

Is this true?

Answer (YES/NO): NO